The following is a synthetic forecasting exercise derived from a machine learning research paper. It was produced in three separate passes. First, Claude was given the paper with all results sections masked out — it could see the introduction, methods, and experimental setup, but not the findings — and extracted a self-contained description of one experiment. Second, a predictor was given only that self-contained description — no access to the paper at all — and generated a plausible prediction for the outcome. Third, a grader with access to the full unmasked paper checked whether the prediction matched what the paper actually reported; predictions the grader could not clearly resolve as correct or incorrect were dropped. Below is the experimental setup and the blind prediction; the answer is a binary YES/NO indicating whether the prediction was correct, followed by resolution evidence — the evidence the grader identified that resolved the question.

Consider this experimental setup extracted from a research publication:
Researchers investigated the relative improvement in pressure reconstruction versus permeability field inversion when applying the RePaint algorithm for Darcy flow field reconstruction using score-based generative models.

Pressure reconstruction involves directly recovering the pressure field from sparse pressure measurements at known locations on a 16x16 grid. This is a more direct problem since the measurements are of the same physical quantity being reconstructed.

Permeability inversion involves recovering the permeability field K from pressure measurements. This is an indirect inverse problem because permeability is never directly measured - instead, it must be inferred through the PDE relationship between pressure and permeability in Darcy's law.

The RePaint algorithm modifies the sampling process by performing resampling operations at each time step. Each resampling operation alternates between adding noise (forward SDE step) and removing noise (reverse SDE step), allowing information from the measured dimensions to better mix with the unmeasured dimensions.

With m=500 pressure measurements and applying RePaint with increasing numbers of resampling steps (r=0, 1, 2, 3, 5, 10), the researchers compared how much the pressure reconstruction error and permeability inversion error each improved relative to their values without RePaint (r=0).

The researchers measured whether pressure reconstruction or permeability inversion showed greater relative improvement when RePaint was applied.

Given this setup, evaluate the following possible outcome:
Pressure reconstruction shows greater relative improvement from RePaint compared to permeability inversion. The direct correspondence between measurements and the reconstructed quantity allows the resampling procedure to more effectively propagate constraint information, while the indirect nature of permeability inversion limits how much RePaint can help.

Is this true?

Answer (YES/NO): YES